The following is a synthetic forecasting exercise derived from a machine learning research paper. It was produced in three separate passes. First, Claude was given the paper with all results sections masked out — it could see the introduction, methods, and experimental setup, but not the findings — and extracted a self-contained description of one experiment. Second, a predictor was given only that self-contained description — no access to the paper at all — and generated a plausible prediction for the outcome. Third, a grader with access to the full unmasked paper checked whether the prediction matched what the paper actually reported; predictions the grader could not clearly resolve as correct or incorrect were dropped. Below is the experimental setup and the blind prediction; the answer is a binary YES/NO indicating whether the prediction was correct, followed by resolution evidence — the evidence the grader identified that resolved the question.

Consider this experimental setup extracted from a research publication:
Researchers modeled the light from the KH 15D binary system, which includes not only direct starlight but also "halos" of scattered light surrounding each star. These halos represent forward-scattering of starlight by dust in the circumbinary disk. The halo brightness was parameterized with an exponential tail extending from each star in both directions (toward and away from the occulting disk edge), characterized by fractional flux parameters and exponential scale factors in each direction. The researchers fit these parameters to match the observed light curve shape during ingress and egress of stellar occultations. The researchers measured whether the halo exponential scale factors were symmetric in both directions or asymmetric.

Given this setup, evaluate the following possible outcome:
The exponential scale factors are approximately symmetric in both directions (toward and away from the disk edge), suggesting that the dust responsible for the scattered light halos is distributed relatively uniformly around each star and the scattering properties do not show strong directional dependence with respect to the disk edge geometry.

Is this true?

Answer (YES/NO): NO